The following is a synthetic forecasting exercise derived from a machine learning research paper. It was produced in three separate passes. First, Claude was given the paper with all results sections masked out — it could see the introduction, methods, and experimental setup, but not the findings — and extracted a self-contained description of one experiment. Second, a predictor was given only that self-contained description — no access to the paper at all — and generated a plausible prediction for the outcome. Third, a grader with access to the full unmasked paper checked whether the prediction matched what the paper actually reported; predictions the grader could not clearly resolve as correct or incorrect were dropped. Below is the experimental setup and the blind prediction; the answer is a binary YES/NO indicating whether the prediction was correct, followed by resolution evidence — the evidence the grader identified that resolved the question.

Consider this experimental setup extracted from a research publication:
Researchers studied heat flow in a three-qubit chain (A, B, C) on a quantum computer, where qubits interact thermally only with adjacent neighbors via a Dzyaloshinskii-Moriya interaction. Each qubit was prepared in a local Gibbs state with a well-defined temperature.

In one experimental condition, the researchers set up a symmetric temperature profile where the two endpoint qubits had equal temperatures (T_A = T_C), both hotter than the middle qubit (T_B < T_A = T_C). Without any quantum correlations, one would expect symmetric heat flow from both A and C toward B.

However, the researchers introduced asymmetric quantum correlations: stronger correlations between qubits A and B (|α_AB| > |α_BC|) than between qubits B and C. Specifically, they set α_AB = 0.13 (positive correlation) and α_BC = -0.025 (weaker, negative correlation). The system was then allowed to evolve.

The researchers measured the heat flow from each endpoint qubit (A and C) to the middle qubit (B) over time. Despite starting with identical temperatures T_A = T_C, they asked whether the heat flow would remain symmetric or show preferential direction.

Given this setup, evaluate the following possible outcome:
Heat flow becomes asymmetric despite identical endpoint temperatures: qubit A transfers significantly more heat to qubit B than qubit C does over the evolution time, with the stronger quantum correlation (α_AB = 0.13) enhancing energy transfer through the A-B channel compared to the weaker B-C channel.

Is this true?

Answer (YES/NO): YES